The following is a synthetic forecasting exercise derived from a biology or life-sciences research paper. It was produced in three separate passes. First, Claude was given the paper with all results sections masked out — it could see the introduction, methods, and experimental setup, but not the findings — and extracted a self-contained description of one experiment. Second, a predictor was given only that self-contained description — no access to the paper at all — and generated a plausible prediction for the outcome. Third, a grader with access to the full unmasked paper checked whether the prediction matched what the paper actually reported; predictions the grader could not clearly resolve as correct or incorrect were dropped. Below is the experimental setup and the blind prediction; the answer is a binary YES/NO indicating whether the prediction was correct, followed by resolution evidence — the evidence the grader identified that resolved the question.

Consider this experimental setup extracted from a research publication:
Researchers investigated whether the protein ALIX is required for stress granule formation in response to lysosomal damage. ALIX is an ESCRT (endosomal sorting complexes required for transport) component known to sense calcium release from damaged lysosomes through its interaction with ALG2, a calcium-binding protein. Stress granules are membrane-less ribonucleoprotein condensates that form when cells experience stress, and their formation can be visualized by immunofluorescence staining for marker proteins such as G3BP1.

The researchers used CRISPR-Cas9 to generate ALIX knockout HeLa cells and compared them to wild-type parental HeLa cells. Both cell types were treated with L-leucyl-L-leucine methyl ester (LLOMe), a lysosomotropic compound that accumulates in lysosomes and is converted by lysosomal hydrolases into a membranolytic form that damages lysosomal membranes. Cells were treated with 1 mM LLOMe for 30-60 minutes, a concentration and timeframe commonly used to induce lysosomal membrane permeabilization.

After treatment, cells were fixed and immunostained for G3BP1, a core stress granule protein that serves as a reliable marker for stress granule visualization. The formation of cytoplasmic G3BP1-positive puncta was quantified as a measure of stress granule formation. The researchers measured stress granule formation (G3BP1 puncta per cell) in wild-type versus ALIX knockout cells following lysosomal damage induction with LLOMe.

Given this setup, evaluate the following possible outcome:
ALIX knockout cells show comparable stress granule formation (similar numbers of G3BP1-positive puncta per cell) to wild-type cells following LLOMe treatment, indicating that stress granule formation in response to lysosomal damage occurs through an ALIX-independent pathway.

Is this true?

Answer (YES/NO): NO